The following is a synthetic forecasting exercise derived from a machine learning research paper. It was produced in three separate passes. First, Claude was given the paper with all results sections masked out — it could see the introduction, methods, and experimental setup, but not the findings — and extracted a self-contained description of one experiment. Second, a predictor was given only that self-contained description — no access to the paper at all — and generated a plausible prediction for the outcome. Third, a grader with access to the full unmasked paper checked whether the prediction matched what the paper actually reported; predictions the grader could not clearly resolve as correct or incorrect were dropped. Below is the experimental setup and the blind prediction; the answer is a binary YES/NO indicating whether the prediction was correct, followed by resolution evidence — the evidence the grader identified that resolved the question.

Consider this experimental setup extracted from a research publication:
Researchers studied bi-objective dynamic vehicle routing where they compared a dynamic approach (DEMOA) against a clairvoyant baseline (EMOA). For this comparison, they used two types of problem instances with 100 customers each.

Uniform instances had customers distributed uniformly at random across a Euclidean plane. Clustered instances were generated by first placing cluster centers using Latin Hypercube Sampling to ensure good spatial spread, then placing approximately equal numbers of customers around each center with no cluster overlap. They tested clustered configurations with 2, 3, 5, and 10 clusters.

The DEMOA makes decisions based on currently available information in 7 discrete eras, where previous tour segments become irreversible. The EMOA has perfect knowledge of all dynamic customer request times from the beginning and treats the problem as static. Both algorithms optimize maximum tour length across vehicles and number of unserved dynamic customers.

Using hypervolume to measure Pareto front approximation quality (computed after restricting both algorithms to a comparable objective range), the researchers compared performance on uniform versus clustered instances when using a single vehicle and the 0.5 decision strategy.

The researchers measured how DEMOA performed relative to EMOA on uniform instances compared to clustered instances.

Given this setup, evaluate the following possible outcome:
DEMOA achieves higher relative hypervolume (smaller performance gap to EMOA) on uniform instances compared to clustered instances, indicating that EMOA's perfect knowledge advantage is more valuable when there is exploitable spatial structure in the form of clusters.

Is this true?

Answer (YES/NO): YES